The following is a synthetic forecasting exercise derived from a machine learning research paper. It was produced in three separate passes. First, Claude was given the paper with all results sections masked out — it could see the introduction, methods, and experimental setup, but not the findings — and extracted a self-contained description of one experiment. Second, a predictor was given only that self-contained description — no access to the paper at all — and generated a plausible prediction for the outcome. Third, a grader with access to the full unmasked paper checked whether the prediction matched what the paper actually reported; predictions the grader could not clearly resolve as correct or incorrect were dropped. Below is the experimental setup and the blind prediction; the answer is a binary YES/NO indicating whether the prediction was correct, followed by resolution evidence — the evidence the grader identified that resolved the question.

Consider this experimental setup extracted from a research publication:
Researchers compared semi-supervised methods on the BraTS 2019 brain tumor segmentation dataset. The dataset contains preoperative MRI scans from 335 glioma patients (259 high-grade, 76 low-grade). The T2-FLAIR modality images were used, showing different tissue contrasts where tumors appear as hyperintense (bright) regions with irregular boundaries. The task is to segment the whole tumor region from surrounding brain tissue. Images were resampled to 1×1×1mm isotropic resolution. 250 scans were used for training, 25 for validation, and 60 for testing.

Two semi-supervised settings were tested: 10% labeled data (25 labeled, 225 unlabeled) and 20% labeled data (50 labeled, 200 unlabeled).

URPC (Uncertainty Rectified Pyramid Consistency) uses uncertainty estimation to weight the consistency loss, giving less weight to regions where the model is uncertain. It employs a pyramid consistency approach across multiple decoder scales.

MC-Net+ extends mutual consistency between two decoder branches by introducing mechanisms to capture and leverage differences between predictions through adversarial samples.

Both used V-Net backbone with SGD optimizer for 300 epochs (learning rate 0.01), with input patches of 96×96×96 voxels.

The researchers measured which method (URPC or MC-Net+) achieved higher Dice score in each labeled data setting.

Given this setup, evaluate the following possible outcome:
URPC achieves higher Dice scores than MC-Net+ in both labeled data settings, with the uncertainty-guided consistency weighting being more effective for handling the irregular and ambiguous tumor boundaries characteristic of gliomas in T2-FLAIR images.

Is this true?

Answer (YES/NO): NO